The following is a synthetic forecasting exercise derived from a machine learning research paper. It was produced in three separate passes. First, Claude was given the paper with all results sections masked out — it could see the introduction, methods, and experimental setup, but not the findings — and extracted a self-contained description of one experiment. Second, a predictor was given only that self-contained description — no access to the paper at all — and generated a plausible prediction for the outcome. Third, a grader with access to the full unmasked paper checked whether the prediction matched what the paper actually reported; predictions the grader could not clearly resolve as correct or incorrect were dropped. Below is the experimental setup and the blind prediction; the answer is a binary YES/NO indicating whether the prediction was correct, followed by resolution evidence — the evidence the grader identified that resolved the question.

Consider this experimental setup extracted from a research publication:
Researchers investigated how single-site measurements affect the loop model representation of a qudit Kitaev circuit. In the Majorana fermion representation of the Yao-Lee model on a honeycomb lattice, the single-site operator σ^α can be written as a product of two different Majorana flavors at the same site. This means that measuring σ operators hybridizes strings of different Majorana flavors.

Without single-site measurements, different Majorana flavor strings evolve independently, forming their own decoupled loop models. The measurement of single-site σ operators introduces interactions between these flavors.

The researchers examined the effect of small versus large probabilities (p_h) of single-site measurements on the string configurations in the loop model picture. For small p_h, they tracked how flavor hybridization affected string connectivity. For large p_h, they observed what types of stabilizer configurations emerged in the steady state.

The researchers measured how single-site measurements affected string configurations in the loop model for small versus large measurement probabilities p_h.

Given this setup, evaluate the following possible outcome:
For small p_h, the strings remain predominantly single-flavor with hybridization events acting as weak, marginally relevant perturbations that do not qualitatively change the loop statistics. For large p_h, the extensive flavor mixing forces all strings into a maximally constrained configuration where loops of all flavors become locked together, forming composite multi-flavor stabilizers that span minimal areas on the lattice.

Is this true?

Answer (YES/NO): NO